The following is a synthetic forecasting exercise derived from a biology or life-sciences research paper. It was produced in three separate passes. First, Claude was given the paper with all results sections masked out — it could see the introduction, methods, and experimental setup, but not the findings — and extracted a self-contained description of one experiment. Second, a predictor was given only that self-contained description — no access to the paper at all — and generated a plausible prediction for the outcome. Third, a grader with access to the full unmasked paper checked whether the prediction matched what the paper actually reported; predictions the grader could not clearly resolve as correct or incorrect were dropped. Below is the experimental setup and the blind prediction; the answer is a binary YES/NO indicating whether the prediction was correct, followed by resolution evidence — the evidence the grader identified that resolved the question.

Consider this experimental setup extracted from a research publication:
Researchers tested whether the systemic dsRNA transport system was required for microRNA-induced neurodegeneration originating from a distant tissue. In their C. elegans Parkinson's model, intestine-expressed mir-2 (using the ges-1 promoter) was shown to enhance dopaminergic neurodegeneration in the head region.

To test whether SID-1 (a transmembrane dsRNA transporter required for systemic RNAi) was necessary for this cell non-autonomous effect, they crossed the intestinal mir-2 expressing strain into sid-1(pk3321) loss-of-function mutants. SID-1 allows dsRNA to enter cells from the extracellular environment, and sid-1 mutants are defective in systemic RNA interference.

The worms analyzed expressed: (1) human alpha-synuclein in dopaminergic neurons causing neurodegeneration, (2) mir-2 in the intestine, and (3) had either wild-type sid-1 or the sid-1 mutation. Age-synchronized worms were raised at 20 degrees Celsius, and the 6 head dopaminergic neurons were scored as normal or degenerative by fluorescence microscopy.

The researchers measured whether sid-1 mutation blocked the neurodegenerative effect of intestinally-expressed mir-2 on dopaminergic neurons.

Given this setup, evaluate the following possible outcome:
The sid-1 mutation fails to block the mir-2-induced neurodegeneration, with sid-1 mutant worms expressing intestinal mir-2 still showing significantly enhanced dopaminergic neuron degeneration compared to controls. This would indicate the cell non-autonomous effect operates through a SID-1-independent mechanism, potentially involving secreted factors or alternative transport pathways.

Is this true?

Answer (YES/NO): YES